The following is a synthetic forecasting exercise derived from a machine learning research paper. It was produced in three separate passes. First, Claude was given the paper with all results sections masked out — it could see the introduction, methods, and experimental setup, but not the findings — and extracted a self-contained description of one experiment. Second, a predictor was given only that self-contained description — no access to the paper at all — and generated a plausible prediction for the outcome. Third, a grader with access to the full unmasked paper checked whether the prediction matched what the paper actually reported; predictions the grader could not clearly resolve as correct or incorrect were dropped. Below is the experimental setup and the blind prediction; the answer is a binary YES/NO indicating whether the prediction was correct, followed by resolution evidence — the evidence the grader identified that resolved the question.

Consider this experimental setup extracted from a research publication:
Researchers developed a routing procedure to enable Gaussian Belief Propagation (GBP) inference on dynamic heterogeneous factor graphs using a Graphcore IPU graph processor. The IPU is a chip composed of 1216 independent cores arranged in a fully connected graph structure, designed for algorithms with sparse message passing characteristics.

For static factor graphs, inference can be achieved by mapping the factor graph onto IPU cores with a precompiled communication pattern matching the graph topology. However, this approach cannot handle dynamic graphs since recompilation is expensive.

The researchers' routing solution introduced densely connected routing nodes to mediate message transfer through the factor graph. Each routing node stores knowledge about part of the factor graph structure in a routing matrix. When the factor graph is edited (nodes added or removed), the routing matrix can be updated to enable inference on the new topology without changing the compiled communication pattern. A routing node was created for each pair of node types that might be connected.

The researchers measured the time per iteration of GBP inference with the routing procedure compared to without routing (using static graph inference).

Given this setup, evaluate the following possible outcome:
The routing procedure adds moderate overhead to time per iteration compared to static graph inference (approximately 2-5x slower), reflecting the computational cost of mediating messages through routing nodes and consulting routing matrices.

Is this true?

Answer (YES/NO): NO